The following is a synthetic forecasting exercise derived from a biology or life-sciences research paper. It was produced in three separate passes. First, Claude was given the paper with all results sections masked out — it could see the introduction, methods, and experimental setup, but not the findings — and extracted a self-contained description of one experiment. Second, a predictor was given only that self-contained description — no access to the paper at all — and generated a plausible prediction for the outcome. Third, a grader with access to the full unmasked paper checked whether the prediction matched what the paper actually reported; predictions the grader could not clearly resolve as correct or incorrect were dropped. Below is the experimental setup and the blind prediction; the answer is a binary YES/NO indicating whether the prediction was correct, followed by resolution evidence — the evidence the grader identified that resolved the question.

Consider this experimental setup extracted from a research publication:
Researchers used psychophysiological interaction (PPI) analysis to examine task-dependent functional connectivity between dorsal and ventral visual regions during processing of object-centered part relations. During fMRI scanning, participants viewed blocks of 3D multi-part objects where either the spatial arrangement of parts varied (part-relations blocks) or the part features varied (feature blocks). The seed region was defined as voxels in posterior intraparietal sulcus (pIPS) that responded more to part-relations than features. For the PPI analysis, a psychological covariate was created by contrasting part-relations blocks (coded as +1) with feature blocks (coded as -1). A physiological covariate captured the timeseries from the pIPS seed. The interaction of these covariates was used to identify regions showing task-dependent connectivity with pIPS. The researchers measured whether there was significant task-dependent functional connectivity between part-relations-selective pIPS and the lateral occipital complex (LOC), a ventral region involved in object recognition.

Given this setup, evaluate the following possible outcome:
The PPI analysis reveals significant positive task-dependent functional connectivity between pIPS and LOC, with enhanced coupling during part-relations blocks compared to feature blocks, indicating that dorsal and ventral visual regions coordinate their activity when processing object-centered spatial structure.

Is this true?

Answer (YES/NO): YES